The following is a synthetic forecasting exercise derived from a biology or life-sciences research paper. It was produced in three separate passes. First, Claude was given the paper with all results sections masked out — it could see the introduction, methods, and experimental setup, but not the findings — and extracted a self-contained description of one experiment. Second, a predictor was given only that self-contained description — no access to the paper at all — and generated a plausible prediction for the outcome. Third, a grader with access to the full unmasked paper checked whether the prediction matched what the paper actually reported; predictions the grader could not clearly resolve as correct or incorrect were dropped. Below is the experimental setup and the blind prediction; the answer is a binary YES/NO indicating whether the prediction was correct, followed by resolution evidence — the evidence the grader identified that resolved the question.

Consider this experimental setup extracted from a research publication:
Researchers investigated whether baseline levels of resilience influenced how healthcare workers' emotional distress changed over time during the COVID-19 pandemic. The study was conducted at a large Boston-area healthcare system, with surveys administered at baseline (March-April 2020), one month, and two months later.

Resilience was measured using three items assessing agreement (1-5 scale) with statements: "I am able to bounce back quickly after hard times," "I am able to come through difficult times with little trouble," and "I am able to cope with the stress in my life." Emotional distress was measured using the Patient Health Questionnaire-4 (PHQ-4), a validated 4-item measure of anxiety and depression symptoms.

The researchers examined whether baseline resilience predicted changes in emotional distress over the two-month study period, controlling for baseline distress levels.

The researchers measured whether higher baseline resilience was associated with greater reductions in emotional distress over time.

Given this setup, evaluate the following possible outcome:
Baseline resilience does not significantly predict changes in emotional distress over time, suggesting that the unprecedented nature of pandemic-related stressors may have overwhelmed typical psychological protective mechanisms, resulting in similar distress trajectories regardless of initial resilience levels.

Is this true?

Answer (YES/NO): NO